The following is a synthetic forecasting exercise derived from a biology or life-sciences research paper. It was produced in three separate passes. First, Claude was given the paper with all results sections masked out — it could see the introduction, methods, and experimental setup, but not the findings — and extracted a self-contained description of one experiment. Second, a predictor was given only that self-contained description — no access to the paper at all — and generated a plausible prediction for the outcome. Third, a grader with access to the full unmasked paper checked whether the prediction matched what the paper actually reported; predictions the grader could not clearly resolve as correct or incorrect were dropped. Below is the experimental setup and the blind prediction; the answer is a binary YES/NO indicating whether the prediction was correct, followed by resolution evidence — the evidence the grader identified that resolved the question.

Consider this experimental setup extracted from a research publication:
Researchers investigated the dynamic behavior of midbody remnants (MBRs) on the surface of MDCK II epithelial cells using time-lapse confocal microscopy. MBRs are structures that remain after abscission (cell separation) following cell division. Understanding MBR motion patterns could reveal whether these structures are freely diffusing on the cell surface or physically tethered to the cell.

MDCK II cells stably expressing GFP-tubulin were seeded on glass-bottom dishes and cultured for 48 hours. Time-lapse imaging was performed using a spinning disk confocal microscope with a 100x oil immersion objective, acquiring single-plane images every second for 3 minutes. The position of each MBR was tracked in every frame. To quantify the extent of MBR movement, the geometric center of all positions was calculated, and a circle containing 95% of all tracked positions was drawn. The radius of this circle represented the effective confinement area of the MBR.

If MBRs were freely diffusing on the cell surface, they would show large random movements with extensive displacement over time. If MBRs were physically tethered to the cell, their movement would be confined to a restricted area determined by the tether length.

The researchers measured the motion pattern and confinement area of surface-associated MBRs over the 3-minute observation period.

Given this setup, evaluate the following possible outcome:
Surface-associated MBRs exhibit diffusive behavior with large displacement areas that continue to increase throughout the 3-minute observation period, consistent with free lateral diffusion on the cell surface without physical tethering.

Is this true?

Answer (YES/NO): NO